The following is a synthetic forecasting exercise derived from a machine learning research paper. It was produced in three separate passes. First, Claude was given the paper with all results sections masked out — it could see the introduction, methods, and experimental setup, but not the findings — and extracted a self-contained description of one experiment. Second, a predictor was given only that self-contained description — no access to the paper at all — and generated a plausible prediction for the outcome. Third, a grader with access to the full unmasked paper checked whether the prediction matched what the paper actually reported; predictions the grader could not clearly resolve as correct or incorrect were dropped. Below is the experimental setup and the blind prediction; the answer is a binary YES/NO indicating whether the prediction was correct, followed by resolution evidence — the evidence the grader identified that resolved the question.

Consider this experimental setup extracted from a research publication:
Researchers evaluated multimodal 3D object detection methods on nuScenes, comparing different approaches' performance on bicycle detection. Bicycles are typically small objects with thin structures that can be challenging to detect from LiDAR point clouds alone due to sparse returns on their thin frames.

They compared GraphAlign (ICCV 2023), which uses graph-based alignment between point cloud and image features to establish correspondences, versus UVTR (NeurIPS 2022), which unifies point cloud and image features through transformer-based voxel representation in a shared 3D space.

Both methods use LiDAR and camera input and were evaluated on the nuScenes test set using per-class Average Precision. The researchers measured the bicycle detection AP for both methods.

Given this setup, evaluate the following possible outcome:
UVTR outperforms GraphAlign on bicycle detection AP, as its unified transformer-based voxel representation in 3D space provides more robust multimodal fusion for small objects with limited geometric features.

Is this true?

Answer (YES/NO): YES